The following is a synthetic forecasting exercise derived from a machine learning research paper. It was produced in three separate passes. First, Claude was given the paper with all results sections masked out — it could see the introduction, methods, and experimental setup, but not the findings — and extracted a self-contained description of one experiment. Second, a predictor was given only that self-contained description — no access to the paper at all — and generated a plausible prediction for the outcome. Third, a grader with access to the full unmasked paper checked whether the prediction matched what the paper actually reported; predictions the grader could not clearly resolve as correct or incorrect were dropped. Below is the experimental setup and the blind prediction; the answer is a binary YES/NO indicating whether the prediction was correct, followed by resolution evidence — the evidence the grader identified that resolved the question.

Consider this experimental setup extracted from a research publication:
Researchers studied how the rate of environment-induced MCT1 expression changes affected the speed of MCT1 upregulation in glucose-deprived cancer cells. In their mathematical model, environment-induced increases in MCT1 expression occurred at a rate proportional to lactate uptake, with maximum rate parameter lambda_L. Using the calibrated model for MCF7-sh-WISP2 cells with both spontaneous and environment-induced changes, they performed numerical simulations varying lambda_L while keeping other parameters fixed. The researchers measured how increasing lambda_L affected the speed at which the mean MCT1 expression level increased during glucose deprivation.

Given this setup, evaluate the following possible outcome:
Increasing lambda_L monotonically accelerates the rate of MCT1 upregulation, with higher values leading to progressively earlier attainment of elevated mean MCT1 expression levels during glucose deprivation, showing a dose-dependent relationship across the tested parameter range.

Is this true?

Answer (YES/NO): YES